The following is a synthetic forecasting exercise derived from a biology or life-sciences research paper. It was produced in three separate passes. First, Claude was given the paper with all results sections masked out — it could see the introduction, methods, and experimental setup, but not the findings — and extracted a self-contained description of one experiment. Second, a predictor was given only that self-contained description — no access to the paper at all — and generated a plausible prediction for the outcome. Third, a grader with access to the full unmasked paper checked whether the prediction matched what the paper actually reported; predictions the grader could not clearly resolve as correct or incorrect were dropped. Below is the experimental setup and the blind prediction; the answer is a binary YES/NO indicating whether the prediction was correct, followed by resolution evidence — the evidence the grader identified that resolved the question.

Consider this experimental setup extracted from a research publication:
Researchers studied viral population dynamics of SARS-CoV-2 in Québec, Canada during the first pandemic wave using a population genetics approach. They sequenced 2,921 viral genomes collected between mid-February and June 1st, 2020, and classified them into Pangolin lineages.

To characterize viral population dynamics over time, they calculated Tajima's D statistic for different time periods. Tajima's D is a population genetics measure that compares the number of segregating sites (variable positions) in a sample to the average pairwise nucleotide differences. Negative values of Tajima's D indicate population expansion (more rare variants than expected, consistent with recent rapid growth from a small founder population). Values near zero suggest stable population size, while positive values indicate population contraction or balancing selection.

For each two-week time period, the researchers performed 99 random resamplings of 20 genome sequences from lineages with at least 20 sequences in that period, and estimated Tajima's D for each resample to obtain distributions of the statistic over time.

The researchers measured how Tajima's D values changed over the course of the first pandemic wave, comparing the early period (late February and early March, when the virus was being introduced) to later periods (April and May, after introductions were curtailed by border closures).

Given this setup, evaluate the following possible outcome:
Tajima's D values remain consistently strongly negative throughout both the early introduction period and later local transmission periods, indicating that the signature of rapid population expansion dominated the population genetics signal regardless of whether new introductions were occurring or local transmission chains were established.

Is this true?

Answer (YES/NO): NO